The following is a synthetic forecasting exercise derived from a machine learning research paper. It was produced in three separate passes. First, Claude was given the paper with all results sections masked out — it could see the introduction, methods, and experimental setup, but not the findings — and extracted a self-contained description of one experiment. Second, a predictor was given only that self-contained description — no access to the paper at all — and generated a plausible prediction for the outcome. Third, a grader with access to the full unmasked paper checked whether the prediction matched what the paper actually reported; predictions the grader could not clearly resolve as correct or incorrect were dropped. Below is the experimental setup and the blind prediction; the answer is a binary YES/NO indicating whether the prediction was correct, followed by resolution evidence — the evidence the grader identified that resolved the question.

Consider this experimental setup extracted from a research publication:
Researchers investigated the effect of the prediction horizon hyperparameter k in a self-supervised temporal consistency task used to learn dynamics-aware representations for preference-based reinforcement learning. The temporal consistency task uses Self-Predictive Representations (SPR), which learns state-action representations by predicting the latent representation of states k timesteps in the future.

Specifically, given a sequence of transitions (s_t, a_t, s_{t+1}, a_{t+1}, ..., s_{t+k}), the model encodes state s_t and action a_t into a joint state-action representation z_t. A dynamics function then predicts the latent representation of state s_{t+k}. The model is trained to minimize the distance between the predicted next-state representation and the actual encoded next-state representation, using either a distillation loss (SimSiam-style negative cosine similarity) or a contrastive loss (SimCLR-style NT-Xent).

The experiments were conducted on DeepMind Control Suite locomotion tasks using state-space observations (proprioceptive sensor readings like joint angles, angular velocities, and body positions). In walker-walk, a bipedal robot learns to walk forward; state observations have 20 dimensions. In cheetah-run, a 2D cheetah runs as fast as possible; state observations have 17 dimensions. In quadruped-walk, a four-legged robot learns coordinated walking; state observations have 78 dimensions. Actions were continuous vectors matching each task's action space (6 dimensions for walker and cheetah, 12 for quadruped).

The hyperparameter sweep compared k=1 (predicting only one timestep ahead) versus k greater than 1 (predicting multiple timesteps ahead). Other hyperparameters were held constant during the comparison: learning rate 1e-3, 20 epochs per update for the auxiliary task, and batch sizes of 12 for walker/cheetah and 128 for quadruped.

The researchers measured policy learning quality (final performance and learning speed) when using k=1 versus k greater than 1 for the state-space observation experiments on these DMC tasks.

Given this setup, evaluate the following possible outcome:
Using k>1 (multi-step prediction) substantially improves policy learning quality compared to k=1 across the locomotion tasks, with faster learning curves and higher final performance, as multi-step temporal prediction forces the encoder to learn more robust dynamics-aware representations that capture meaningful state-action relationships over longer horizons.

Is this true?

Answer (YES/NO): NO